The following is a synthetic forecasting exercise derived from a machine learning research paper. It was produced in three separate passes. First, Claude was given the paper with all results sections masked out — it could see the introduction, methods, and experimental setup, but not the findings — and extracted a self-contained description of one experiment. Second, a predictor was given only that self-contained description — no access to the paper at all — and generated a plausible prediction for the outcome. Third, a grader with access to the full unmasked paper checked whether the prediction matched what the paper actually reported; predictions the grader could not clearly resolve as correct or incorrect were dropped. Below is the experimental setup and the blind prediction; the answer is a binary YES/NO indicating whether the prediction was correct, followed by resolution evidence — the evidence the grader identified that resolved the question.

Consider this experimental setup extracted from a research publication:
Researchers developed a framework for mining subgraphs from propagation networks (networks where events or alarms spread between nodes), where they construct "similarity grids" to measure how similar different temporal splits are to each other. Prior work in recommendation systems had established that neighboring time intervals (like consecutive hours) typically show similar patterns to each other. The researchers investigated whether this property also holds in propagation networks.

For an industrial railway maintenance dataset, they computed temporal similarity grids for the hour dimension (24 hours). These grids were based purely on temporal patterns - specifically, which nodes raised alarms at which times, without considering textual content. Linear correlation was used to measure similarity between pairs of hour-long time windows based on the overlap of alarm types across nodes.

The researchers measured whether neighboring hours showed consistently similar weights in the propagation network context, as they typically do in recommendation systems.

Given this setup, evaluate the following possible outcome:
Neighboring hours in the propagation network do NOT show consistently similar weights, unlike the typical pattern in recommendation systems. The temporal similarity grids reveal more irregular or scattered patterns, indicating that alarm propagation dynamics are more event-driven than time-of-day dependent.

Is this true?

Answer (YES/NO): YES